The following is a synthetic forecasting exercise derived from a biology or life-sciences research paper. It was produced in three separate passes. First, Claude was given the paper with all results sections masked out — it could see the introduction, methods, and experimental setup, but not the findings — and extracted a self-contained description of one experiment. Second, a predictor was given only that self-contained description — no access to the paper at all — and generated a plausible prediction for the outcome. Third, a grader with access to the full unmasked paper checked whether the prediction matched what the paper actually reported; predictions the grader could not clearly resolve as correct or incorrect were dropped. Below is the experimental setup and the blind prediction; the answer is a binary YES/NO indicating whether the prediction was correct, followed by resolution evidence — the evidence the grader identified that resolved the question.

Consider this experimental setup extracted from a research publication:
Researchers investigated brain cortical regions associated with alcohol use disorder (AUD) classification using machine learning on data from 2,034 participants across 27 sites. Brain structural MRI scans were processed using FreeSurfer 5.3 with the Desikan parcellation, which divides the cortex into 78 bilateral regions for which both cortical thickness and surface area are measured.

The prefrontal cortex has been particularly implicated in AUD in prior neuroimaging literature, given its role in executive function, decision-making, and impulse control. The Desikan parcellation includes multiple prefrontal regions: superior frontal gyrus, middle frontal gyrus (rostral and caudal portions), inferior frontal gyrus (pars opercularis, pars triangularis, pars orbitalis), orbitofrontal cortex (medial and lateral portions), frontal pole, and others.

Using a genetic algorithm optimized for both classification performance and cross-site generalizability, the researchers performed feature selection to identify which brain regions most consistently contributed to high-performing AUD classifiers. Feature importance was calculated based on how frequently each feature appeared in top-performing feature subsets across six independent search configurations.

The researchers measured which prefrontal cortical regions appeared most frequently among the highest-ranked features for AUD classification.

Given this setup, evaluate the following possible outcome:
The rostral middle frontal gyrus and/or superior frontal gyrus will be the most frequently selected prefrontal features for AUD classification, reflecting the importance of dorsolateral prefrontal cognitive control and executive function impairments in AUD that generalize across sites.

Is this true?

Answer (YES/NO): YES